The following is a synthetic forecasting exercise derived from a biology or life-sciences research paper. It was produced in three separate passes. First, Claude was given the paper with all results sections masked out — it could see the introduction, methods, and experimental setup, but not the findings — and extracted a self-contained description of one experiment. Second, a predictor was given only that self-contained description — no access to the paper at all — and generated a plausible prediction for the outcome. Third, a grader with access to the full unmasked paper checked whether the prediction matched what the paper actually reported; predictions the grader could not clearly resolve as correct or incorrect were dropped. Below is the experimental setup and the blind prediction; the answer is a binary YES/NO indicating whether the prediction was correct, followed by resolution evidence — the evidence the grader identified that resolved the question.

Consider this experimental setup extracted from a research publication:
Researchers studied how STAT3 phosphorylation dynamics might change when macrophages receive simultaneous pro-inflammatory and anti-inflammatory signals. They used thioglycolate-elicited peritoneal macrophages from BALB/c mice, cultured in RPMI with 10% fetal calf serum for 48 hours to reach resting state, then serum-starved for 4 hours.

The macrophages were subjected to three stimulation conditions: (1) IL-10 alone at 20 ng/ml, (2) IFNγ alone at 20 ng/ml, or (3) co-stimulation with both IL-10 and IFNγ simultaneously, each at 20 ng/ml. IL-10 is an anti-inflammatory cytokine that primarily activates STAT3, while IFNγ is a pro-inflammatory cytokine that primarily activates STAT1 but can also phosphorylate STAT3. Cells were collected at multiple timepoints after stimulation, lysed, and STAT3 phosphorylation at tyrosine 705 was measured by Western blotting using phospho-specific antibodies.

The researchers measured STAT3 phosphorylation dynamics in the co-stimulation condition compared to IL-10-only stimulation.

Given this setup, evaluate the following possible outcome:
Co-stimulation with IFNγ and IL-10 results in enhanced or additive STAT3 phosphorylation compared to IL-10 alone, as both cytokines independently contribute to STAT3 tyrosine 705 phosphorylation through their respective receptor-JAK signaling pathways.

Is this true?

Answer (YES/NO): NO